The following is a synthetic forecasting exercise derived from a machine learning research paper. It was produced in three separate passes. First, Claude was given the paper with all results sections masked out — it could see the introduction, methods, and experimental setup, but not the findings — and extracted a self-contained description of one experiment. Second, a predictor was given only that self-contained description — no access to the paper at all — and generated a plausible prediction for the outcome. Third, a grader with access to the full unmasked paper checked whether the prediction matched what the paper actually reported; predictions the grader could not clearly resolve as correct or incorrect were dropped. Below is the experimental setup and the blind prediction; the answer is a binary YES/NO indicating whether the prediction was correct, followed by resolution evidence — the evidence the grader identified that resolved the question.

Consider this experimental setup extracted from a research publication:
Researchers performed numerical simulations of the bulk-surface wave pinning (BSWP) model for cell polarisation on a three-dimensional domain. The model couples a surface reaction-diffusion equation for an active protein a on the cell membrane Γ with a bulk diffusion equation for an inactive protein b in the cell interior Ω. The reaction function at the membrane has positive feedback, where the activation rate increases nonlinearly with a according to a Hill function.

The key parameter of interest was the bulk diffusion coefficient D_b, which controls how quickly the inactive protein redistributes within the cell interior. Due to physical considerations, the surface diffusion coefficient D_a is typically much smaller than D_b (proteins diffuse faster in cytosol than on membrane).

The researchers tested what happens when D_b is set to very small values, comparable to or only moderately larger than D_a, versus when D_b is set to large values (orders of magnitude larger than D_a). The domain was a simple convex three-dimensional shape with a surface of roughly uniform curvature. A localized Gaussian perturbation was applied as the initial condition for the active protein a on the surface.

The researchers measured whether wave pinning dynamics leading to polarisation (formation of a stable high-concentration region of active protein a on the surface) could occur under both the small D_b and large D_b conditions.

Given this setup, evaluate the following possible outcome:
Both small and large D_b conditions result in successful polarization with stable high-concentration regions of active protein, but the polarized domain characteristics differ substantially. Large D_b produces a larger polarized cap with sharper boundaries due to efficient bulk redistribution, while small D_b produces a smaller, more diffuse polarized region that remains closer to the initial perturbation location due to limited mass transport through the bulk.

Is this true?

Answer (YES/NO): NO